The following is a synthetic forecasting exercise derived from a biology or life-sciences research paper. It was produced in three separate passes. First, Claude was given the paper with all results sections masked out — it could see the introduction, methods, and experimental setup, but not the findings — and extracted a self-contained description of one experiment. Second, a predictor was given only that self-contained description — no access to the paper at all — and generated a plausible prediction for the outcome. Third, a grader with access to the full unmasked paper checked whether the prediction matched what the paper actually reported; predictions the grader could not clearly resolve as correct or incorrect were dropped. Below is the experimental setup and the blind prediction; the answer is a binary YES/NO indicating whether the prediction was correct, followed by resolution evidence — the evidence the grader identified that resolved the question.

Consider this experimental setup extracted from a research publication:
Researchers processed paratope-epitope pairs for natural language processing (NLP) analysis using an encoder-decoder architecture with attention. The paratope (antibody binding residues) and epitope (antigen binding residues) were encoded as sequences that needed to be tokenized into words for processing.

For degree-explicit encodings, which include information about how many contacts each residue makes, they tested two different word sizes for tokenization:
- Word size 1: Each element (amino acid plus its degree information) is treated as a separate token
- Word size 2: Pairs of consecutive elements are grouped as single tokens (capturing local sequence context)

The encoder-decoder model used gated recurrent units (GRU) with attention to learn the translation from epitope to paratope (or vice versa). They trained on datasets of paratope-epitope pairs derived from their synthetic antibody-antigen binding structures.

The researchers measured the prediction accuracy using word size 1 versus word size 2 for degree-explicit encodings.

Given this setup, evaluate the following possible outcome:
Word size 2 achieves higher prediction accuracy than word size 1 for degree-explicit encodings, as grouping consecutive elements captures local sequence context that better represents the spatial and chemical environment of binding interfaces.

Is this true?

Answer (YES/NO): YES